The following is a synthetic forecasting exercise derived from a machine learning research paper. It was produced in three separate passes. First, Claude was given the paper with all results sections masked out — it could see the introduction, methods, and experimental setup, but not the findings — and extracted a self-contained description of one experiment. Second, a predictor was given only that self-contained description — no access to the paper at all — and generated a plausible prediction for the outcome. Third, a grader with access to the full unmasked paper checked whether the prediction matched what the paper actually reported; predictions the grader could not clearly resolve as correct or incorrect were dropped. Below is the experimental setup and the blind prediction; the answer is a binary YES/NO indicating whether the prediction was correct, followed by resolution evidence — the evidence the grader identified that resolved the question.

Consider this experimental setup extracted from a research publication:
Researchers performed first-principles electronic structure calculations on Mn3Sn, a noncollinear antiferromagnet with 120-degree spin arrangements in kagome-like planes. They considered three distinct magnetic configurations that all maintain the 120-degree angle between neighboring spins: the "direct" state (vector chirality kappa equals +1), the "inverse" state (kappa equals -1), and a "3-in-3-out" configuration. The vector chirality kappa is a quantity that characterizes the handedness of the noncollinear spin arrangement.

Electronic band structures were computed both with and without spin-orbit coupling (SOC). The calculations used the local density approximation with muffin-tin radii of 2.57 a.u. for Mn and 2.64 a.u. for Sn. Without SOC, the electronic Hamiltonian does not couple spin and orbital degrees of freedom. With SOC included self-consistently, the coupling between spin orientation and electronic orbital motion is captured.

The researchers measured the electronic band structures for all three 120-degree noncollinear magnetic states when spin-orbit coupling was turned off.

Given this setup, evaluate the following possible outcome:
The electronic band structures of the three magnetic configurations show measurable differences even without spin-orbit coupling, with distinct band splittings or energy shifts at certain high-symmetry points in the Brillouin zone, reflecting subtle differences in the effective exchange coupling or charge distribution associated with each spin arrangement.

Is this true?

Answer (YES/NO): NO